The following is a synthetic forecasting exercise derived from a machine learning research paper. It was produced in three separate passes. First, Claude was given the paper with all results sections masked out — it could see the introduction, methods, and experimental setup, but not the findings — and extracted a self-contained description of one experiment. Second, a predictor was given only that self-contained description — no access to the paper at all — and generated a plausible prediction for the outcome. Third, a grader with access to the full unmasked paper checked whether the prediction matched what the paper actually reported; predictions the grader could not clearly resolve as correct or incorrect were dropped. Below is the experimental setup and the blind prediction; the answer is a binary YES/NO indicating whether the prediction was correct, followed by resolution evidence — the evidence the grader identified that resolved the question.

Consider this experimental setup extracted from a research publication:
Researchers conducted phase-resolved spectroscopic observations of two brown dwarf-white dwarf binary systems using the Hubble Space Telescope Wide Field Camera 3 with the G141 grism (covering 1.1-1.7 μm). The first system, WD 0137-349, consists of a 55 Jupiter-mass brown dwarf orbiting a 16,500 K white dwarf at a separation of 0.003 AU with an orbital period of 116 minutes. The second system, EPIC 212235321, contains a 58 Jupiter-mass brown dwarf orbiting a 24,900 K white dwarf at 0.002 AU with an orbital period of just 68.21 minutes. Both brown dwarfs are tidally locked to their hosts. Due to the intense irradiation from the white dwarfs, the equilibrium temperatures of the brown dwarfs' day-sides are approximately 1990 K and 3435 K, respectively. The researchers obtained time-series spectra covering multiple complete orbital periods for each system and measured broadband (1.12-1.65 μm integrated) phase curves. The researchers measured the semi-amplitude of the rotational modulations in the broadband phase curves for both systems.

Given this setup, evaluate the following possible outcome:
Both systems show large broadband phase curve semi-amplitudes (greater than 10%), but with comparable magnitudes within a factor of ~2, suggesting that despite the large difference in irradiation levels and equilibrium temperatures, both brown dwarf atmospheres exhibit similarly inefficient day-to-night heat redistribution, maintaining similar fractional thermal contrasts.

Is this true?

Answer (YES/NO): NO